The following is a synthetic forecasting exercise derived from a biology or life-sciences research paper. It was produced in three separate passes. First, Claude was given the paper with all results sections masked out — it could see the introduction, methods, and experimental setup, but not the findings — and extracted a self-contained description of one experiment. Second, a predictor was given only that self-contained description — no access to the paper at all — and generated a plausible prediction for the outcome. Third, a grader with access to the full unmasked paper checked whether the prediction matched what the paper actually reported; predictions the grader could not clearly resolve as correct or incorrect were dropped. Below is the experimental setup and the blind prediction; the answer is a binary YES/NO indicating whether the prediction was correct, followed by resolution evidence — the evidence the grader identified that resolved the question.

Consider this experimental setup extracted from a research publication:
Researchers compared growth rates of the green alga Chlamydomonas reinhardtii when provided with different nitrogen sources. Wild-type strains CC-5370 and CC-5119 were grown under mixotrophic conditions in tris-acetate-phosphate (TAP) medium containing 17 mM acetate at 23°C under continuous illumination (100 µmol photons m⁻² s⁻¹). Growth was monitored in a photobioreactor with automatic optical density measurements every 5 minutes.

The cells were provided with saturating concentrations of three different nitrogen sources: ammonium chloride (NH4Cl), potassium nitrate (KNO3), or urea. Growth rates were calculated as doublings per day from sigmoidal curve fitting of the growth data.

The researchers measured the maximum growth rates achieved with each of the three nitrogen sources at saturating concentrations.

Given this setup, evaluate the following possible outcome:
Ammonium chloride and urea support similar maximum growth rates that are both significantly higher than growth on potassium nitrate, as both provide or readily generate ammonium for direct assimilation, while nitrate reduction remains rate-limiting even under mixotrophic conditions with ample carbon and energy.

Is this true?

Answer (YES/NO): NO